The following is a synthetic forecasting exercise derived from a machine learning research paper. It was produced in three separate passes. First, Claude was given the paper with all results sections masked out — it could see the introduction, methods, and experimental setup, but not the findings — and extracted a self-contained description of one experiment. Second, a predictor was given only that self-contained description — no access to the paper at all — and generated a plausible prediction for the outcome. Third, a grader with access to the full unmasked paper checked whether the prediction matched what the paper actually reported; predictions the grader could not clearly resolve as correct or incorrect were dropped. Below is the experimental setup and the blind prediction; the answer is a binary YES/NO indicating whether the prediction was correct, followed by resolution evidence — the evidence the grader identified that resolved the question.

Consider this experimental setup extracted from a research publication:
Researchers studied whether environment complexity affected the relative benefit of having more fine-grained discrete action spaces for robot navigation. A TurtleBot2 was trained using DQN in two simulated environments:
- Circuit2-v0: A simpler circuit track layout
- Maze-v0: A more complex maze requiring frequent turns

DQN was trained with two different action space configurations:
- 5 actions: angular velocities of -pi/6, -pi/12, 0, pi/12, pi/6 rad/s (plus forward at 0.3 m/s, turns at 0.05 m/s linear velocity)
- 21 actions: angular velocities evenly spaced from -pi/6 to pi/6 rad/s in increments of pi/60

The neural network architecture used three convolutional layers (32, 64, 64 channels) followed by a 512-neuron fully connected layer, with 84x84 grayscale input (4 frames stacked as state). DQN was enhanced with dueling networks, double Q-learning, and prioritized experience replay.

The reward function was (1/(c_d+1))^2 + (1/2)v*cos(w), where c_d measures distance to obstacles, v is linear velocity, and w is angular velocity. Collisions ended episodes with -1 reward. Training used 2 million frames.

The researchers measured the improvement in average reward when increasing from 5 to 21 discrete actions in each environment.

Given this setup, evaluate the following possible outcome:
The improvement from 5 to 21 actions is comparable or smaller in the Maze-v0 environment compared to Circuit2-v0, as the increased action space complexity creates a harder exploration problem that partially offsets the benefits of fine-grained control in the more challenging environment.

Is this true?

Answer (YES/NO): NO